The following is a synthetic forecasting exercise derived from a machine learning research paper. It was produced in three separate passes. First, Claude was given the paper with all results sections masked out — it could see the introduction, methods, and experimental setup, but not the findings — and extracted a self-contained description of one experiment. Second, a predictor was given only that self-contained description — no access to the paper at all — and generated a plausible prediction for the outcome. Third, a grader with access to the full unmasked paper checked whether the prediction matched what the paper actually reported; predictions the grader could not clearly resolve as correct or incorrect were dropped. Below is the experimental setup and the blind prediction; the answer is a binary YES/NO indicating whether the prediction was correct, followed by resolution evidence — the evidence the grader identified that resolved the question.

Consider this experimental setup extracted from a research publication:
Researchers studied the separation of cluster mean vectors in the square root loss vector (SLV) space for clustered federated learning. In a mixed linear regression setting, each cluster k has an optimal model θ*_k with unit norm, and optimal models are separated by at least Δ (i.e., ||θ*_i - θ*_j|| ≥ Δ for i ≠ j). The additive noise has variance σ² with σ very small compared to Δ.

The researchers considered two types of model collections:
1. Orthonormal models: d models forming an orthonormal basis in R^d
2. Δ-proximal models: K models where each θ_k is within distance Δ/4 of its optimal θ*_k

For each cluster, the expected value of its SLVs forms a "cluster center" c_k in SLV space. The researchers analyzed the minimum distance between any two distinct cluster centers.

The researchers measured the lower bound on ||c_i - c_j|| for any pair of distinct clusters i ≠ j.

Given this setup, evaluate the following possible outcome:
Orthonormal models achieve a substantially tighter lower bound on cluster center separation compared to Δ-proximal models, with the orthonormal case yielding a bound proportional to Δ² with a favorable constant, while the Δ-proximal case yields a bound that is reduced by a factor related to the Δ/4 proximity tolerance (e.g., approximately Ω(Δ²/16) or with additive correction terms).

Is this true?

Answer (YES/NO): NO